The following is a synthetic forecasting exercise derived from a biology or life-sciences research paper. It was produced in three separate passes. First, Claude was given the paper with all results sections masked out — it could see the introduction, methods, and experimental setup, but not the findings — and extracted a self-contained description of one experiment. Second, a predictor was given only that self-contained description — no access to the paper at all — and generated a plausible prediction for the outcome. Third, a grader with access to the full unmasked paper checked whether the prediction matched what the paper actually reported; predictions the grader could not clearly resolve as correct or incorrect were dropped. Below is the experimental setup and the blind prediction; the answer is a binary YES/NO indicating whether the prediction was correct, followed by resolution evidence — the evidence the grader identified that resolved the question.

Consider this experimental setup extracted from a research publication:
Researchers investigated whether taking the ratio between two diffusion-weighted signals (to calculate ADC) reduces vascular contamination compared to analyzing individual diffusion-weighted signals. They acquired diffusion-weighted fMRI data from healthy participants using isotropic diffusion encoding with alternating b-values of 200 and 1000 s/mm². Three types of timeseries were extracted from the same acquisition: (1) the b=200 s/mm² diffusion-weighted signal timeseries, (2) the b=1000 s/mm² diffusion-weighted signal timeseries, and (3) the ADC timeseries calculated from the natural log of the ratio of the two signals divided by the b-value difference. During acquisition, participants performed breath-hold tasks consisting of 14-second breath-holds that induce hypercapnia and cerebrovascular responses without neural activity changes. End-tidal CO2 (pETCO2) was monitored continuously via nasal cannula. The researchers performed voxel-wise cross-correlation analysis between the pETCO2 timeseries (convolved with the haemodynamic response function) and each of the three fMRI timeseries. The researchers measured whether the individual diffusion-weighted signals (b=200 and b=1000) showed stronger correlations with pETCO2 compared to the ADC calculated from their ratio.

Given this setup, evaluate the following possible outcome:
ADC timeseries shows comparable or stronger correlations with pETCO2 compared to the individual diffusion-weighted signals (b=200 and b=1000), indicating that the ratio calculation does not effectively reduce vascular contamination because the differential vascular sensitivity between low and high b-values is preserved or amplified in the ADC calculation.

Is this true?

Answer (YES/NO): NO